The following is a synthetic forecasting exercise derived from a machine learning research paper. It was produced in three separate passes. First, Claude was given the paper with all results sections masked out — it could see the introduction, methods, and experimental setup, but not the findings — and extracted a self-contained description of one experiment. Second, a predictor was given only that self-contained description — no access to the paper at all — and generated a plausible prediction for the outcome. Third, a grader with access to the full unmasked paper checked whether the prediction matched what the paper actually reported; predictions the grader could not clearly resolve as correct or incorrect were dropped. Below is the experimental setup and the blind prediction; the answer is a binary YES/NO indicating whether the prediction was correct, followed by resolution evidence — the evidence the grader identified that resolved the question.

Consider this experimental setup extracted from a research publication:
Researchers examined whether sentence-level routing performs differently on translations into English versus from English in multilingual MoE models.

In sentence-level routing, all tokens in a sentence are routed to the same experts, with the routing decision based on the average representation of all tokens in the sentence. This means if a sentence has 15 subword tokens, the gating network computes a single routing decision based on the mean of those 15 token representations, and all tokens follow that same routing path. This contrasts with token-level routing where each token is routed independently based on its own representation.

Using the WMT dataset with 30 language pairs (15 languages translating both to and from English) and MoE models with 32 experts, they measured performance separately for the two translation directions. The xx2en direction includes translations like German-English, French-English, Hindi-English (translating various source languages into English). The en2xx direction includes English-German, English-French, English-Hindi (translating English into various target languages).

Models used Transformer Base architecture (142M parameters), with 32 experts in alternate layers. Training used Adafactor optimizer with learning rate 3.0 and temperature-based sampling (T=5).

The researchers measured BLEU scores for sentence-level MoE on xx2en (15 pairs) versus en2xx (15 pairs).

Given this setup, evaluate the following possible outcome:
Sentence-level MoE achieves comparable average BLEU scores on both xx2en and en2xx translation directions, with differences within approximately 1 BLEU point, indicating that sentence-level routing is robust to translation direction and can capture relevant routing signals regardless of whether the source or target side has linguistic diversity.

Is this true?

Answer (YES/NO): NO